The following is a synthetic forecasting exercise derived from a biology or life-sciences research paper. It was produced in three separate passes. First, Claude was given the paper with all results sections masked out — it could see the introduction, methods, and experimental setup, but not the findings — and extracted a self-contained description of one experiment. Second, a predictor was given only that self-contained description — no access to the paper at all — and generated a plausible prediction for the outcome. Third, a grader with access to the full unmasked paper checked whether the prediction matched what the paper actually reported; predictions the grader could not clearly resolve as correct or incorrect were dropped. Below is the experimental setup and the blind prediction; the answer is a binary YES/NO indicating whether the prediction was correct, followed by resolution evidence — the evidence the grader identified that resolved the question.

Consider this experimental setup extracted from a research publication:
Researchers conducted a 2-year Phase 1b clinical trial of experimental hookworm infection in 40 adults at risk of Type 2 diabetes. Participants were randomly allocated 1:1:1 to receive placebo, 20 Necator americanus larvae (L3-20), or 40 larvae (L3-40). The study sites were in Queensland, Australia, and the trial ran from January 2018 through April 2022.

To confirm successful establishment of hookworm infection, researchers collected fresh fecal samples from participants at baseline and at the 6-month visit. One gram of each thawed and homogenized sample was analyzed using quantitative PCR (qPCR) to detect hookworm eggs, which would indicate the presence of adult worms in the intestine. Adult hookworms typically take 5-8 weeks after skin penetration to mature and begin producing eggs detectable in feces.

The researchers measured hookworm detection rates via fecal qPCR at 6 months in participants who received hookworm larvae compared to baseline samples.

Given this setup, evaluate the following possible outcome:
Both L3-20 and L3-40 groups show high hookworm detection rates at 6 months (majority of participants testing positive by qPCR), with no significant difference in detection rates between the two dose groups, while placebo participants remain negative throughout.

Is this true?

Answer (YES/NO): YES